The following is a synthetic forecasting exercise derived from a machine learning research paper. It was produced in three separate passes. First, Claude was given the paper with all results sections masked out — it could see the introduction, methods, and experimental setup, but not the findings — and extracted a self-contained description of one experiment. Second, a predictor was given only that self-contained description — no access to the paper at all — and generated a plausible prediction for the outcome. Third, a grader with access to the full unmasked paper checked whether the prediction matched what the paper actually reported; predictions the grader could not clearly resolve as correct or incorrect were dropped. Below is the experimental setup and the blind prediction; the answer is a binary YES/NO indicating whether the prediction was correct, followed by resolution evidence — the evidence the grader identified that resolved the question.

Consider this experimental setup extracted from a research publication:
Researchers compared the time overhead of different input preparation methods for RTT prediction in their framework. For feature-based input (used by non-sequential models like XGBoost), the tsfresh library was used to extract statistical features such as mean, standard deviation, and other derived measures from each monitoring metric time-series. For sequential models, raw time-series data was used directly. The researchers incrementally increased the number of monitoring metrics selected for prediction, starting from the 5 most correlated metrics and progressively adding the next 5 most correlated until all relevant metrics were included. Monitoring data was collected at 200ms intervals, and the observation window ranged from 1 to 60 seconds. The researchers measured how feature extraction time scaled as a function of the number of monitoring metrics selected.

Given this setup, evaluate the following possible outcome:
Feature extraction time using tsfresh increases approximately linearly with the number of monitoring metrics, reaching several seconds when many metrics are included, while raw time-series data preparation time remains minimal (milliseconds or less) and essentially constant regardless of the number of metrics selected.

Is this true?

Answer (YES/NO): NO